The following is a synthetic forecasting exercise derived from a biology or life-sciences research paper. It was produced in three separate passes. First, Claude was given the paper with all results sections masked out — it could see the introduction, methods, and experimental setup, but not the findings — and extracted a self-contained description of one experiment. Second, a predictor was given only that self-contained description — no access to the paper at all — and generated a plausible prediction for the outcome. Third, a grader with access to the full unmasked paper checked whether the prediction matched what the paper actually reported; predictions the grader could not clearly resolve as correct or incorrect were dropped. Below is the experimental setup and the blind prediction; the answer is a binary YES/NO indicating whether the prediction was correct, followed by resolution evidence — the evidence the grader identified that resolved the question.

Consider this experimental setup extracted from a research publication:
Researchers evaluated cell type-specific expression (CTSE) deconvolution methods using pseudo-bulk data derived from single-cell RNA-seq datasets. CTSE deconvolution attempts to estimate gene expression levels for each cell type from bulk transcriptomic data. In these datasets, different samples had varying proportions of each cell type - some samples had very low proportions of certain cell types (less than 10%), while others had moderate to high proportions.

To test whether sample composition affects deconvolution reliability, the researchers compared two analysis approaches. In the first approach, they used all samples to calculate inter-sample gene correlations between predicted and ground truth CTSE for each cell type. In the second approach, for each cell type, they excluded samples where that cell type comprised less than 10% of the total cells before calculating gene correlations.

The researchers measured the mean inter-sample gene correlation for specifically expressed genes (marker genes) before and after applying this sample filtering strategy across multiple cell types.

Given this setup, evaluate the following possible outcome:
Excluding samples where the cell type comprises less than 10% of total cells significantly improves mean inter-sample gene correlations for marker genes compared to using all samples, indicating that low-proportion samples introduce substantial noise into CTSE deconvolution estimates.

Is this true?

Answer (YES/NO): YES